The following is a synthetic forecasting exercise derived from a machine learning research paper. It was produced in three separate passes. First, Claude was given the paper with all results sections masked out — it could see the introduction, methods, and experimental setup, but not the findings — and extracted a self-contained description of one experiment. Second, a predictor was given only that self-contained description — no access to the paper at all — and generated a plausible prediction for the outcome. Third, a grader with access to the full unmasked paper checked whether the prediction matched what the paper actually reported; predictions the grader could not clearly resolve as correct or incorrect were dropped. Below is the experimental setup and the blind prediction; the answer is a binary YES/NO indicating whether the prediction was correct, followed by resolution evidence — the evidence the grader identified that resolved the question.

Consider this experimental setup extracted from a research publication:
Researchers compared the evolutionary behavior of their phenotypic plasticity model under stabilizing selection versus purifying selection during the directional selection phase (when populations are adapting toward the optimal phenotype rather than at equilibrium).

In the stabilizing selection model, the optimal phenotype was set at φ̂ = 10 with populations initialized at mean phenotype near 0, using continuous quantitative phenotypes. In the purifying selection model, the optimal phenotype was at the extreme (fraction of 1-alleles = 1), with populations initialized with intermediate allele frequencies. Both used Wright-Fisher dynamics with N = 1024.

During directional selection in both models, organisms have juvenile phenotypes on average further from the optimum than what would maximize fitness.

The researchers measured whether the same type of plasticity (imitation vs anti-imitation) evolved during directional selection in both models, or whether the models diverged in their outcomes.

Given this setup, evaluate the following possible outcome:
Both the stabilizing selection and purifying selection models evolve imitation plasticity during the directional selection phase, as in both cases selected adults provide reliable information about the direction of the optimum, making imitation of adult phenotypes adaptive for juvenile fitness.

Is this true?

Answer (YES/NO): NO